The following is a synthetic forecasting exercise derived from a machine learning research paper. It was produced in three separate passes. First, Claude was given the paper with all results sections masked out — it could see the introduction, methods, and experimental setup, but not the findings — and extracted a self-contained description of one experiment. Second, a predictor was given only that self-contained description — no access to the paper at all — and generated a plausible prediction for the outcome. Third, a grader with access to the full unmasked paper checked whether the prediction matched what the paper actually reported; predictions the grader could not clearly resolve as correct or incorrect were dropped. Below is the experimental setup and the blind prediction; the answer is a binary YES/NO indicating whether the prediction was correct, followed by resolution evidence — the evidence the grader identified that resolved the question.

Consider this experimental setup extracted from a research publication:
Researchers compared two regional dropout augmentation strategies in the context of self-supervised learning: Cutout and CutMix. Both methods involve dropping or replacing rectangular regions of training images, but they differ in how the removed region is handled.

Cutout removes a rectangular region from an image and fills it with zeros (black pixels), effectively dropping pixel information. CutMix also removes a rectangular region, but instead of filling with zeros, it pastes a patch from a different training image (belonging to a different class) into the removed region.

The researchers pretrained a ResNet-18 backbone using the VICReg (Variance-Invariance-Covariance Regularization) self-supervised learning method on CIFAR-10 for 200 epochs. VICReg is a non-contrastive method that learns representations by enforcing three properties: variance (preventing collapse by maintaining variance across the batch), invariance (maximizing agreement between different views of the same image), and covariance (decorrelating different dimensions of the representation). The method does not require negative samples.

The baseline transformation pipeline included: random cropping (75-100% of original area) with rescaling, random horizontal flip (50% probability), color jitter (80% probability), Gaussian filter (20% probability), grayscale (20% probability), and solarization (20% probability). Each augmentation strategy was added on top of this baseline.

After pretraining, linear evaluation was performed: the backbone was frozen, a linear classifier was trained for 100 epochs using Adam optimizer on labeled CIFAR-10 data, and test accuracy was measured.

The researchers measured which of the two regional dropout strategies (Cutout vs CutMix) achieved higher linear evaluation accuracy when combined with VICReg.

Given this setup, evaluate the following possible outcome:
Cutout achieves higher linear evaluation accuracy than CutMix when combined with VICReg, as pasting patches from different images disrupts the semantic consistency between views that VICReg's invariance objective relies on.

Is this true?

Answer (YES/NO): YES